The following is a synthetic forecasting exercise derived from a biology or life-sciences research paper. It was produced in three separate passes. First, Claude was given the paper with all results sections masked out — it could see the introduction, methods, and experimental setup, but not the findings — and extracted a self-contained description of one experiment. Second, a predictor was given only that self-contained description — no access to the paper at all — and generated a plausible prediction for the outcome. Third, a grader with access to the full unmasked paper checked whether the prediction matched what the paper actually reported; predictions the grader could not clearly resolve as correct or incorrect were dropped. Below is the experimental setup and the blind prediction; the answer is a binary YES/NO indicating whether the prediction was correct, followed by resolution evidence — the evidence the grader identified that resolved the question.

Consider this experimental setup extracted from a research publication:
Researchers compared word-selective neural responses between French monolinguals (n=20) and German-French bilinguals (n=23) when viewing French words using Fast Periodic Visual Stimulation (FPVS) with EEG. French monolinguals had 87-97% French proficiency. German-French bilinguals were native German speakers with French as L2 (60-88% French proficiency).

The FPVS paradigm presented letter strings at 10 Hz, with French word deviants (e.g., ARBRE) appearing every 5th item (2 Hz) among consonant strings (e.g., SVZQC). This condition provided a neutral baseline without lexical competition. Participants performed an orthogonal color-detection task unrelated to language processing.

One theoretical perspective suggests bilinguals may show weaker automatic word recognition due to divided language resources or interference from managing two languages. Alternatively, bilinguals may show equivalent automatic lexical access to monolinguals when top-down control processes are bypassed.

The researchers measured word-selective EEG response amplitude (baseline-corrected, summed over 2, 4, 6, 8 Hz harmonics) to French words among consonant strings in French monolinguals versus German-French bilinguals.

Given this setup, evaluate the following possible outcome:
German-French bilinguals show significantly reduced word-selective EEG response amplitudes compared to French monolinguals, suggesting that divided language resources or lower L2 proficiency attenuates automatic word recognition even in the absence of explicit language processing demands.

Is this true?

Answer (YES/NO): NO